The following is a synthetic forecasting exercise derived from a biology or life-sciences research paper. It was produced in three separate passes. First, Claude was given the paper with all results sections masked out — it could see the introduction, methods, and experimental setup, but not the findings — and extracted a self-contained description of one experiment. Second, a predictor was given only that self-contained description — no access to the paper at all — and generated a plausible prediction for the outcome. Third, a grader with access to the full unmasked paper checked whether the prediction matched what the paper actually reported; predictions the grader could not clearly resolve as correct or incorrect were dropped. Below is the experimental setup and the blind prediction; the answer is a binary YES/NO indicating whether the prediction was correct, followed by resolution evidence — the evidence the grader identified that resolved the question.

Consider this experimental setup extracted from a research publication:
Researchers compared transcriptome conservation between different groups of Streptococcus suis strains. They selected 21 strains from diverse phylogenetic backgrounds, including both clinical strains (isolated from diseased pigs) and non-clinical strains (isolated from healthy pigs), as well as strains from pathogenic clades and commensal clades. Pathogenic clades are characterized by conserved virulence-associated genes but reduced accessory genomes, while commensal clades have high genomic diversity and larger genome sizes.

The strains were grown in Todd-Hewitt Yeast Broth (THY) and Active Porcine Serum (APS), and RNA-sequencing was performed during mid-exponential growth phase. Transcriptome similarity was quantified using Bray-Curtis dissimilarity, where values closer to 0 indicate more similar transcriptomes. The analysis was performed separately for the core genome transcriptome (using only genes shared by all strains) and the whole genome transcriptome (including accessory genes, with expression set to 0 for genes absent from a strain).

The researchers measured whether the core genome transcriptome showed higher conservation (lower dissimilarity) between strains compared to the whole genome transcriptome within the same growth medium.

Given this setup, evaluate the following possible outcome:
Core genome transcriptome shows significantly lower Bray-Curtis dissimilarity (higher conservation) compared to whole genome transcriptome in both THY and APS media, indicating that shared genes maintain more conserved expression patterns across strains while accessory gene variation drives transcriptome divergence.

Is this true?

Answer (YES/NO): YES